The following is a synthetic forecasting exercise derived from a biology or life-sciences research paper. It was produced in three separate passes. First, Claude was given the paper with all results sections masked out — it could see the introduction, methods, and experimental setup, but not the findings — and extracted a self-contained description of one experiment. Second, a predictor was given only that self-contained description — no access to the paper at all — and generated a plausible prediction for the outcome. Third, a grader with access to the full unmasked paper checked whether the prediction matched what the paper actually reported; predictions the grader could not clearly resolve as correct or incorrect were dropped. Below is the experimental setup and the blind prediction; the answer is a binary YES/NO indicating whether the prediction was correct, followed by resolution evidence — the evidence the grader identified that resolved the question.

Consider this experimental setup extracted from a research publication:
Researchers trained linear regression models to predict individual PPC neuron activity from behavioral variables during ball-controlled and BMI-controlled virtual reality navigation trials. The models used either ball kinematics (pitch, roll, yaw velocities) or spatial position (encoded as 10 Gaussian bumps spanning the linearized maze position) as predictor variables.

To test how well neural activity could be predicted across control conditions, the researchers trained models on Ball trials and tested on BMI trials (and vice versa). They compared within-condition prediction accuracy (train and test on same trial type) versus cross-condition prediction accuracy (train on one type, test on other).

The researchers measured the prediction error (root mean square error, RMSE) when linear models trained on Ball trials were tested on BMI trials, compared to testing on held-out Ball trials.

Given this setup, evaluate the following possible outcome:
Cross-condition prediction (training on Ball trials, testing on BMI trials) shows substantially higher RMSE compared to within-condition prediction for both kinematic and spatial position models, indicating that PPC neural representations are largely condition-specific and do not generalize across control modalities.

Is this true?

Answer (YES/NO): NO